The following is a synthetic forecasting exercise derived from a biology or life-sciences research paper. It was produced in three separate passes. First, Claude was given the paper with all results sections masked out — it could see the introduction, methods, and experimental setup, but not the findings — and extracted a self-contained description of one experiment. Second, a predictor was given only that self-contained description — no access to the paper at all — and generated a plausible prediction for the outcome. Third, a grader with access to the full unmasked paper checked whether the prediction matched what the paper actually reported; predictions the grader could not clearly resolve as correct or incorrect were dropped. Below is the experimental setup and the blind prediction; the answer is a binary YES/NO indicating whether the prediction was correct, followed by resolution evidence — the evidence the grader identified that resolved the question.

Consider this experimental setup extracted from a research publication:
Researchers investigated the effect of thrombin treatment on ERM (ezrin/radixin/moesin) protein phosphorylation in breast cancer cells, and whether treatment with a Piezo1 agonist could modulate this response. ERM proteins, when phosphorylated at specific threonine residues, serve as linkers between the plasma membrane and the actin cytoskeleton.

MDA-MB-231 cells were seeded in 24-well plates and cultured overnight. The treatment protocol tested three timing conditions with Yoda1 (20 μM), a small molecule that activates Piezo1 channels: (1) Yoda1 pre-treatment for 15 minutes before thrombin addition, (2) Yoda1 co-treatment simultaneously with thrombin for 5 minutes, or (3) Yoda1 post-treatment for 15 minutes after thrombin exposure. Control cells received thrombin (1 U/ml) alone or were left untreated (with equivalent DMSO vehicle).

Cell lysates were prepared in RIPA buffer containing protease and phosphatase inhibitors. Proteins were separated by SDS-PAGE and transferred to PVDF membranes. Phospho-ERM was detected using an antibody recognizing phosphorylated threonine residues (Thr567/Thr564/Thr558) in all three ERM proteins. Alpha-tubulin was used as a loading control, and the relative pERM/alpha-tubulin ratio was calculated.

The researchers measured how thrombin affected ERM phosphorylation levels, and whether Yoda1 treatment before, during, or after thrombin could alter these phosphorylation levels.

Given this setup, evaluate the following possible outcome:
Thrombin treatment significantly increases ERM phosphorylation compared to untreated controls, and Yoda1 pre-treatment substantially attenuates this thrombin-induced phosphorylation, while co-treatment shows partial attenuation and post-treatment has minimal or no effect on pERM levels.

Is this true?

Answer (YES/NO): NO